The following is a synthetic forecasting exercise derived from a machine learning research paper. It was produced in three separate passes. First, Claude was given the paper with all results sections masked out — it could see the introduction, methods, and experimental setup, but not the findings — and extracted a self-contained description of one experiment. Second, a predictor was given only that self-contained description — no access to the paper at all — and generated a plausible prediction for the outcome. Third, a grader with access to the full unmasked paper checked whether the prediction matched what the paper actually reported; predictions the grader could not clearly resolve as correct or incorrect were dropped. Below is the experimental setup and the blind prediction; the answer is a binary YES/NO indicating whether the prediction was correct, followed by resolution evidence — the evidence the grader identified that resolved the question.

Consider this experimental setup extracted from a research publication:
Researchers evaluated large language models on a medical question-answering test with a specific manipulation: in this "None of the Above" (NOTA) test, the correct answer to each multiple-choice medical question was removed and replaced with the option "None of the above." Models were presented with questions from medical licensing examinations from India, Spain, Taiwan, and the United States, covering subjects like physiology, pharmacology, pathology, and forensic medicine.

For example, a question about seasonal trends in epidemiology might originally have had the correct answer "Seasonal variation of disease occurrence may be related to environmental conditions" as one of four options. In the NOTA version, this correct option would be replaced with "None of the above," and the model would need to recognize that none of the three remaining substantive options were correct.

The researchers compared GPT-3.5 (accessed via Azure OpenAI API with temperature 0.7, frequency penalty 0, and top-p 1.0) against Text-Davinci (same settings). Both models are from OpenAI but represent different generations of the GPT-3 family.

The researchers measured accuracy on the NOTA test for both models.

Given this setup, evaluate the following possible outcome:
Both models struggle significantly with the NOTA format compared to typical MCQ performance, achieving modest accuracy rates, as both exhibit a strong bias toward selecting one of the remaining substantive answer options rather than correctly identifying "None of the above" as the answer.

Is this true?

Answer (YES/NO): NO